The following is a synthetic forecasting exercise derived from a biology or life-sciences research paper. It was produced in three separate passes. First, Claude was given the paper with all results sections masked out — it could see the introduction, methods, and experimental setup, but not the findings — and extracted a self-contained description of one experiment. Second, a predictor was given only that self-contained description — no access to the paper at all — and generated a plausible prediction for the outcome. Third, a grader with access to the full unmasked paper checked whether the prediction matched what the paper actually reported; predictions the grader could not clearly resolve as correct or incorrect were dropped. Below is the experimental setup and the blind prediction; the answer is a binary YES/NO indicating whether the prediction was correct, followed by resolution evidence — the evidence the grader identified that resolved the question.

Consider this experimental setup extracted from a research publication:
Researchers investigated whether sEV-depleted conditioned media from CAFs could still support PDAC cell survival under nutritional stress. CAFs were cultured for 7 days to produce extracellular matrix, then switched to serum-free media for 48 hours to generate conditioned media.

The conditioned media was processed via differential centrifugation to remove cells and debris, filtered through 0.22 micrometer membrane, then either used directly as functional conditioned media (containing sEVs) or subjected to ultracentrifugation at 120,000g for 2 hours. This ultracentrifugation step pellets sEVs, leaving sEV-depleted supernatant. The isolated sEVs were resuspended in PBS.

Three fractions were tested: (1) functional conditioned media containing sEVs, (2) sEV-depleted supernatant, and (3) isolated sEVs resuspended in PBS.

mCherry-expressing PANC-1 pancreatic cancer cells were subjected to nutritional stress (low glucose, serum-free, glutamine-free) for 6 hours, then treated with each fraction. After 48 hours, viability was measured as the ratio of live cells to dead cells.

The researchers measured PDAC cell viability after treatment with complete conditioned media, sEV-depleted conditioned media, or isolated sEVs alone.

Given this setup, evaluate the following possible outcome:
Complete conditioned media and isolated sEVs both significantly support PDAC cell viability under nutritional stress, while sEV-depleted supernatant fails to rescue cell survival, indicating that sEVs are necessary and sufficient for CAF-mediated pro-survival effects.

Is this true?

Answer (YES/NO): NO